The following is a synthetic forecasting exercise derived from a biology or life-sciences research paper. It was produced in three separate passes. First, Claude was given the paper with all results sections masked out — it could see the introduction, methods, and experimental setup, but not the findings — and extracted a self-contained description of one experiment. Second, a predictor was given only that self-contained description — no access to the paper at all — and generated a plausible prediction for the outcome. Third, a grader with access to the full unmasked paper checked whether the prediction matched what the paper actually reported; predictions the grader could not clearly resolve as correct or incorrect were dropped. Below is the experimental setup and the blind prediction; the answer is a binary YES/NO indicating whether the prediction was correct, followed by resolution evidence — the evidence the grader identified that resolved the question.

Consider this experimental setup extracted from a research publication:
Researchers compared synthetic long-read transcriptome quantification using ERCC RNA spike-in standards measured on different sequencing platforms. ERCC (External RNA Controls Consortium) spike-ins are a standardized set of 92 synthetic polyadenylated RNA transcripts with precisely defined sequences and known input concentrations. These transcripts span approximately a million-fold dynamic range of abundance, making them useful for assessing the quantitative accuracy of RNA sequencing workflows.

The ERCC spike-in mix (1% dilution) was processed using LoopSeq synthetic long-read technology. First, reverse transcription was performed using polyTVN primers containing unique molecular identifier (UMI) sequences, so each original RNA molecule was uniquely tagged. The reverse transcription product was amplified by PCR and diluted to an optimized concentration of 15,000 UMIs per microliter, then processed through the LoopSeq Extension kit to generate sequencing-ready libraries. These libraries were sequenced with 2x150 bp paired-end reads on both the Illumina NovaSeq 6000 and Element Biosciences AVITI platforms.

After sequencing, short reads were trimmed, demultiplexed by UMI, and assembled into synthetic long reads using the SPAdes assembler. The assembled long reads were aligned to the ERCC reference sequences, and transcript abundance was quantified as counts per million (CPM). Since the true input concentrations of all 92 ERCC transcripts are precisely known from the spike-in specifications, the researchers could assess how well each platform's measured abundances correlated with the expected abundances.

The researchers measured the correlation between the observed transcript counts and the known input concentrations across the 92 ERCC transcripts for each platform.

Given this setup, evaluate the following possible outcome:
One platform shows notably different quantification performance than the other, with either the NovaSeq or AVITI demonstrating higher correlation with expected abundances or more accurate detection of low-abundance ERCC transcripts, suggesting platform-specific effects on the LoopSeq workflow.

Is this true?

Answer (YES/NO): NO